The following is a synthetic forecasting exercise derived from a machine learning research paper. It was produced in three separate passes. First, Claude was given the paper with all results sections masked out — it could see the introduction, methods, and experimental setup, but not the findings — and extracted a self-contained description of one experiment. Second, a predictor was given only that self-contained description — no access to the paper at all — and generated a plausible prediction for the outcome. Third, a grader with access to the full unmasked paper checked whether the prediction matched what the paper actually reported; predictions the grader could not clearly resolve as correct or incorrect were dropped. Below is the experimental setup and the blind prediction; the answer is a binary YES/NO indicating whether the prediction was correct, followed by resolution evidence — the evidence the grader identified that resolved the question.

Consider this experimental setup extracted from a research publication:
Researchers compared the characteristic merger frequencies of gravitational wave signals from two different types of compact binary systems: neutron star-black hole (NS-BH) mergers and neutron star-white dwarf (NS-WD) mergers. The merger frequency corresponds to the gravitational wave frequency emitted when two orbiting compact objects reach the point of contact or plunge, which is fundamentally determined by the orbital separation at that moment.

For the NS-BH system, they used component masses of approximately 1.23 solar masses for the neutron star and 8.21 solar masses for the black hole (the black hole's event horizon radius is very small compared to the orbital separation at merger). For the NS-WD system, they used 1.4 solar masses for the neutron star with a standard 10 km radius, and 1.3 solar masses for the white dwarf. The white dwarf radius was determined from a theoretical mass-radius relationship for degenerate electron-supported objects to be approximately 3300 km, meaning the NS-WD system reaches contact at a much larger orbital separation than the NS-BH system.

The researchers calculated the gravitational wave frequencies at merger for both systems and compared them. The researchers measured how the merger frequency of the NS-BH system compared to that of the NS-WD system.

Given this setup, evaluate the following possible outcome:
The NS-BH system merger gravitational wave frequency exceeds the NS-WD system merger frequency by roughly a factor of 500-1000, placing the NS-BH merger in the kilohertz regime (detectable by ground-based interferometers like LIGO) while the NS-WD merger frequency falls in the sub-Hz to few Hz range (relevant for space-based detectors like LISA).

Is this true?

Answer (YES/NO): NO